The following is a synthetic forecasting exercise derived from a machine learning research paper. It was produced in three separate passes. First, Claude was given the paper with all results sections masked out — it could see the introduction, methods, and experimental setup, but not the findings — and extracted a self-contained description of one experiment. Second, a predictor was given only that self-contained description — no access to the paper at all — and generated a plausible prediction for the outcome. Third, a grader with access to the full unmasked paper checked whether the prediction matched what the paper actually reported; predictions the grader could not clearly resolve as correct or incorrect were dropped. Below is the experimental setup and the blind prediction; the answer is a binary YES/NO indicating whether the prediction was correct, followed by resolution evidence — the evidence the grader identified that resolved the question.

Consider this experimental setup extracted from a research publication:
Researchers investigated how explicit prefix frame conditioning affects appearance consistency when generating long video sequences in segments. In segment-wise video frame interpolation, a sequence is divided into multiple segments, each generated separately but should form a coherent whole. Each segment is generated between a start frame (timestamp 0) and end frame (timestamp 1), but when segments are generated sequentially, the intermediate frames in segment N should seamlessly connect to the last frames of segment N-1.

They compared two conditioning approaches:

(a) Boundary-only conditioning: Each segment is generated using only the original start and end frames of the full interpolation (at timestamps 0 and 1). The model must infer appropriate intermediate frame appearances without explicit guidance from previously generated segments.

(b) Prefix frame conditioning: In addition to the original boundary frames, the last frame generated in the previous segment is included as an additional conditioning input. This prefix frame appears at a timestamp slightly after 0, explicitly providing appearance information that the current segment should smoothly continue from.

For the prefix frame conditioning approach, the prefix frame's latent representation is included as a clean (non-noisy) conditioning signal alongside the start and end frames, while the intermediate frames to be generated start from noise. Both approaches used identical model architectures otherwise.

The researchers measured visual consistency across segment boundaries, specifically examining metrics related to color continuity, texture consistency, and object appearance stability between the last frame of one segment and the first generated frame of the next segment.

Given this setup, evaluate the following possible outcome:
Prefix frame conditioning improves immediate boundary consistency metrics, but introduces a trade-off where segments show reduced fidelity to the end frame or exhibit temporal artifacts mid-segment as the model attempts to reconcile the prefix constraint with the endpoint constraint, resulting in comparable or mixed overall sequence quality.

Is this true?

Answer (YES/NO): NO